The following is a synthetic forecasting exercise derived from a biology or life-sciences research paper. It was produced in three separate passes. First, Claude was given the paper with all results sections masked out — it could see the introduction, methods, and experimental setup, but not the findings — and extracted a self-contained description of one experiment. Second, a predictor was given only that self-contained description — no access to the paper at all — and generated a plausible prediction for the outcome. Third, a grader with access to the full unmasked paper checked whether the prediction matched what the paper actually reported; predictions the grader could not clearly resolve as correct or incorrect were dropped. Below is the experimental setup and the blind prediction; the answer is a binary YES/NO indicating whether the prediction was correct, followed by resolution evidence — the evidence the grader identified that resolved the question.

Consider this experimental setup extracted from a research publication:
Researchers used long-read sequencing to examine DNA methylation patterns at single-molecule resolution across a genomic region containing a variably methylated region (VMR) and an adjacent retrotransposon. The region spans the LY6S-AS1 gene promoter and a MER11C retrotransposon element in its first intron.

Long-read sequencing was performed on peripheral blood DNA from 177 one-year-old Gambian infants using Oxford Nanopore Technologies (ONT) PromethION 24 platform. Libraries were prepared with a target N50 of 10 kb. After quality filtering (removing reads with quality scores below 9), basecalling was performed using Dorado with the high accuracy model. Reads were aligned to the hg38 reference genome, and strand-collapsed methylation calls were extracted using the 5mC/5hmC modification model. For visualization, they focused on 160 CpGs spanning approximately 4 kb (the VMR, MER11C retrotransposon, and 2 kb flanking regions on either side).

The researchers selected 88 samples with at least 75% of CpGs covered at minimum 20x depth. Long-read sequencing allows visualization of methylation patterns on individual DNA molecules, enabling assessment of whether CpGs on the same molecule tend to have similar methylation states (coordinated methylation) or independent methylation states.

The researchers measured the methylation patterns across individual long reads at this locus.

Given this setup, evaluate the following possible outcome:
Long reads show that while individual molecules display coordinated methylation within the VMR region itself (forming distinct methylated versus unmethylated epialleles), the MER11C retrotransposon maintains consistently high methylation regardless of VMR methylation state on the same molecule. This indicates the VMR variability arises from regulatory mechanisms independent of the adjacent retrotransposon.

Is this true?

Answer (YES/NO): NO